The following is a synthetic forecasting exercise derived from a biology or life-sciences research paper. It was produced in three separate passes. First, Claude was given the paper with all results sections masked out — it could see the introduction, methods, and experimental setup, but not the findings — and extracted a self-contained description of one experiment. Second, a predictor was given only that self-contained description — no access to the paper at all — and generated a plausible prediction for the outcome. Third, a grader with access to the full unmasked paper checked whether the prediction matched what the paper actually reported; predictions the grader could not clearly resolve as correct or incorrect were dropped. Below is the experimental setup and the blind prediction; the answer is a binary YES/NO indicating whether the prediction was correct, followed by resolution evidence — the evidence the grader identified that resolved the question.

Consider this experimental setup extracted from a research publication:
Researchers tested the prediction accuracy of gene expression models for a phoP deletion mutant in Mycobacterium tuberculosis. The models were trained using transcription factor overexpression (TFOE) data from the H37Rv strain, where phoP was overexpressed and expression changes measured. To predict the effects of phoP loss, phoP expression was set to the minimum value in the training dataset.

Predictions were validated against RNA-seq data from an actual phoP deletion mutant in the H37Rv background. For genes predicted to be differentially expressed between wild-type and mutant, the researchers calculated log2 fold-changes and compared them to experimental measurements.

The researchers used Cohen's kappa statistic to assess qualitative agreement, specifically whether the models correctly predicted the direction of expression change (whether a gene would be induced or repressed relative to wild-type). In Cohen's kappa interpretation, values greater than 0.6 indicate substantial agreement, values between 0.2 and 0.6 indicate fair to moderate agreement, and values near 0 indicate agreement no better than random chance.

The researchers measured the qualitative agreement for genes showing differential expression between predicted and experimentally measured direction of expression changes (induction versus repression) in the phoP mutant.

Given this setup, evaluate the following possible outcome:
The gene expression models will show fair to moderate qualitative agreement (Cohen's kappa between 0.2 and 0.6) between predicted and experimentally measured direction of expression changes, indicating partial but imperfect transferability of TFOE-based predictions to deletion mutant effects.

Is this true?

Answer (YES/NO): NO